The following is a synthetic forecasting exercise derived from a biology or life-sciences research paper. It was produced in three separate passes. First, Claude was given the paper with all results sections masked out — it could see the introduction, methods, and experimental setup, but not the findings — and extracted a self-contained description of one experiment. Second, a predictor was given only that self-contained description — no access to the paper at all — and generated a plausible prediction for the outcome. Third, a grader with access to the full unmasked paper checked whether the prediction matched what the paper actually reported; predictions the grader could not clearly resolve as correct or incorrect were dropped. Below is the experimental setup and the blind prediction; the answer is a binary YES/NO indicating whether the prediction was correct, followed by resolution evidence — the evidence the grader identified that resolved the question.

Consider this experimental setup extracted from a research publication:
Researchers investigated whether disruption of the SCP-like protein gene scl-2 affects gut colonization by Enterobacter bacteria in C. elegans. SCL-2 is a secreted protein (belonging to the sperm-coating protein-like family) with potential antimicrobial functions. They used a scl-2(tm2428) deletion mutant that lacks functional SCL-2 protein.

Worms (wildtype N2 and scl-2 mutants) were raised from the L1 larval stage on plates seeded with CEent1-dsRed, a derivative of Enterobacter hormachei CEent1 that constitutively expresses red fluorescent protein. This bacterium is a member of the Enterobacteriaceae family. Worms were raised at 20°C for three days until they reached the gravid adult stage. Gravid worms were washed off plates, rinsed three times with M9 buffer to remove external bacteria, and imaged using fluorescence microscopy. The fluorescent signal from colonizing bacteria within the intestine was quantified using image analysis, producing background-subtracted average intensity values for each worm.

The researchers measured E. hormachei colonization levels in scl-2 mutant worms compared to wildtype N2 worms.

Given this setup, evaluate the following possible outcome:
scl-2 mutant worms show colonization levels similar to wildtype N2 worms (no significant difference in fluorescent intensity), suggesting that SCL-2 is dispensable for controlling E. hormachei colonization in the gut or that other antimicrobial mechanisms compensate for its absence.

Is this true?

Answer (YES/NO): NO